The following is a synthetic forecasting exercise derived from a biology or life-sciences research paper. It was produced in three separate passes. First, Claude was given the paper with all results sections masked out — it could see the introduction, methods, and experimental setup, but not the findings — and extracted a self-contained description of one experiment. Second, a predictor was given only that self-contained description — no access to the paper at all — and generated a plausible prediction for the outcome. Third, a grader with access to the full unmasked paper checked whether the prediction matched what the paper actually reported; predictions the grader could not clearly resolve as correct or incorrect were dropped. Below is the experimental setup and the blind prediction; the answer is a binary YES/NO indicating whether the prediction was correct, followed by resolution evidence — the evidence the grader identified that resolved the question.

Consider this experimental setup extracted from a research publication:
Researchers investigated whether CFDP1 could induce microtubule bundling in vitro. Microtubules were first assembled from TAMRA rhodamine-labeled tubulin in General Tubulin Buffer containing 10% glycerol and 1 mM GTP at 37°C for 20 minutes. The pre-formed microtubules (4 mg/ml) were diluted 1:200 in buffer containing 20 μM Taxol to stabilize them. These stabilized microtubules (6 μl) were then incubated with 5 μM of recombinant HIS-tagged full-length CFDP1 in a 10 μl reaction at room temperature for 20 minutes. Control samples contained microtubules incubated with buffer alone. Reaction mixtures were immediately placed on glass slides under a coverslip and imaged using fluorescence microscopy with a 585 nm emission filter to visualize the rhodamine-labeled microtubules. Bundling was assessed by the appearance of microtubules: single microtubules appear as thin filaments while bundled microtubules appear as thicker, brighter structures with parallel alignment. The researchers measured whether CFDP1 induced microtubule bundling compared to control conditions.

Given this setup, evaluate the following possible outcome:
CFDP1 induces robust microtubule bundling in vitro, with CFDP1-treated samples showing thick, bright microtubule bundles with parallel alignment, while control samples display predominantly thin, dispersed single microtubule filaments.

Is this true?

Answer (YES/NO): NO